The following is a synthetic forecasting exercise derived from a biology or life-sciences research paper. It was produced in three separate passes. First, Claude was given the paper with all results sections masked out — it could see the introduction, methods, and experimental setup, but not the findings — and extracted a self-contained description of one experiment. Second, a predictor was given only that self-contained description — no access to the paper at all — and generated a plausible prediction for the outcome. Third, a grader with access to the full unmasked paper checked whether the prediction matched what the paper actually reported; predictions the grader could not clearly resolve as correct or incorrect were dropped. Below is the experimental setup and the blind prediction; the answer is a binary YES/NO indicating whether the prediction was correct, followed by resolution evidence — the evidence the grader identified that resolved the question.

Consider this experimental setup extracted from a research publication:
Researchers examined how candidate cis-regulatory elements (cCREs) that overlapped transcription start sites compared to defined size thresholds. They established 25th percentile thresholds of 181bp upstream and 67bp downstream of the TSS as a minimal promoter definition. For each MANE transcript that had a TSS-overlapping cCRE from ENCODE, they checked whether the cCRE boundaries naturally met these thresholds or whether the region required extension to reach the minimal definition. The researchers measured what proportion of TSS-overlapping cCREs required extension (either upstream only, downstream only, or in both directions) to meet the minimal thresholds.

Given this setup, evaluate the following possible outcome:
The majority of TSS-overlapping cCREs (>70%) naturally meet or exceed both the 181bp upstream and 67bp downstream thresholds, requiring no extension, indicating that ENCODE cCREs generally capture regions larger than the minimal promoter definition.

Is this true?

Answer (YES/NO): NO